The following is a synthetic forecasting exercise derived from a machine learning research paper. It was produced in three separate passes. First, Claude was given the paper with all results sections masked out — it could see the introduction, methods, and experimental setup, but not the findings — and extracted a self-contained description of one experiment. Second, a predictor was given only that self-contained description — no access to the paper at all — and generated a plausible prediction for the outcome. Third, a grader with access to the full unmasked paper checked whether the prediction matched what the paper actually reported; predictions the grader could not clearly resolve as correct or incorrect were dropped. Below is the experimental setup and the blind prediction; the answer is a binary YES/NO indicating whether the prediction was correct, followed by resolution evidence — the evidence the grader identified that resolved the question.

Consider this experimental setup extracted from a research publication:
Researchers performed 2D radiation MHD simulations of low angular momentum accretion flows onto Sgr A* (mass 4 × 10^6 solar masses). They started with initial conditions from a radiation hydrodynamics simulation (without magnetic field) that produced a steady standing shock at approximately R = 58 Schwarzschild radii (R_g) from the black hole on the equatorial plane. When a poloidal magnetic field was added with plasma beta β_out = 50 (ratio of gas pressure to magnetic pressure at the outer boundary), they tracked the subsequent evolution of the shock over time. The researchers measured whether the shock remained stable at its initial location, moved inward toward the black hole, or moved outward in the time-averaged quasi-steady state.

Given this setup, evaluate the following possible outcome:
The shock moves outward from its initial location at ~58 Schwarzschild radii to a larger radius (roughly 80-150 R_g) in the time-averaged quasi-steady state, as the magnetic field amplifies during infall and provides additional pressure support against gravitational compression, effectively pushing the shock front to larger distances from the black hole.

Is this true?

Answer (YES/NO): YES